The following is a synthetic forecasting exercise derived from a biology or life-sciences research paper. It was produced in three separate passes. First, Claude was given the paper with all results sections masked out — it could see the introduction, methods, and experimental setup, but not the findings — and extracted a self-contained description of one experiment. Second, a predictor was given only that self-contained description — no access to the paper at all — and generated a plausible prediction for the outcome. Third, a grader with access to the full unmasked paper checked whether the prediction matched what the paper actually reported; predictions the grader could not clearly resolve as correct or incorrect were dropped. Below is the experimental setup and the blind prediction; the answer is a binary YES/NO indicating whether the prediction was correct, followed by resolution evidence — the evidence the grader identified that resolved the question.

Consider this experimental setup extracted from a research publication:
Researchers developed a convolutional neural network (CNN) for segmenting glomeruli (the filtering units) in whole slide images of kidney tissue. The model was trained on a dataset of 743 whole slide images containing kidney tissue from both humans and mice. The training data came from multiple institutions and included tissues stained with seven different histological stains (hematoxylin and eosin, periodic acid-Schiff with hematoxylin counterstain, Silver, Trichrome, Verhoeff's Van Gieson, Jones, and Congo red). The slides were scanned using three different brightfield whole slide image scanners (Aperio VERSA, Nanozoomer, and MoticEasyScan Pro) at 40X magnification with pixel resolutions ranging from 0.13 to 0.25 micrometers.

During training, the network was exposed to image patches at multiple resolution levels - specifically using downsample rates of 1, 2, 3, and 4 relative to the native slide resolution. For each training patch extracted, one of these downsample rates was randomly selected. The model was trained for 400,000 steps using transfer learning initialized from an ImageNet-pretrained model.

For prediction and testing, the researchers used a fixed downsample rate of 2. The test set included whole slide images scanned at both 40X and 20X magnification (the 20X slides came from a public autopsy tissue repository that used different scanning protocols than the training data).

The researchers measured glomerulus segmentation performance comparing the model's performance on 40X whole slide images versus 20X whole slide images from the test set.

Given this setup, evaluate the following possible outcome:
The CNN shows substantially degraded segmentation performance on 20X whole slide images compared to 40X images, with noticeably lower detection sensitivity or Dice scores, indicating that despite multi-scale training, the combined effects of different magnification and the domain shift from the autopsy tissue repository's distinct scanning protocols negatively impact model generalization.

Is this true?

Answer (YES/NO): NO